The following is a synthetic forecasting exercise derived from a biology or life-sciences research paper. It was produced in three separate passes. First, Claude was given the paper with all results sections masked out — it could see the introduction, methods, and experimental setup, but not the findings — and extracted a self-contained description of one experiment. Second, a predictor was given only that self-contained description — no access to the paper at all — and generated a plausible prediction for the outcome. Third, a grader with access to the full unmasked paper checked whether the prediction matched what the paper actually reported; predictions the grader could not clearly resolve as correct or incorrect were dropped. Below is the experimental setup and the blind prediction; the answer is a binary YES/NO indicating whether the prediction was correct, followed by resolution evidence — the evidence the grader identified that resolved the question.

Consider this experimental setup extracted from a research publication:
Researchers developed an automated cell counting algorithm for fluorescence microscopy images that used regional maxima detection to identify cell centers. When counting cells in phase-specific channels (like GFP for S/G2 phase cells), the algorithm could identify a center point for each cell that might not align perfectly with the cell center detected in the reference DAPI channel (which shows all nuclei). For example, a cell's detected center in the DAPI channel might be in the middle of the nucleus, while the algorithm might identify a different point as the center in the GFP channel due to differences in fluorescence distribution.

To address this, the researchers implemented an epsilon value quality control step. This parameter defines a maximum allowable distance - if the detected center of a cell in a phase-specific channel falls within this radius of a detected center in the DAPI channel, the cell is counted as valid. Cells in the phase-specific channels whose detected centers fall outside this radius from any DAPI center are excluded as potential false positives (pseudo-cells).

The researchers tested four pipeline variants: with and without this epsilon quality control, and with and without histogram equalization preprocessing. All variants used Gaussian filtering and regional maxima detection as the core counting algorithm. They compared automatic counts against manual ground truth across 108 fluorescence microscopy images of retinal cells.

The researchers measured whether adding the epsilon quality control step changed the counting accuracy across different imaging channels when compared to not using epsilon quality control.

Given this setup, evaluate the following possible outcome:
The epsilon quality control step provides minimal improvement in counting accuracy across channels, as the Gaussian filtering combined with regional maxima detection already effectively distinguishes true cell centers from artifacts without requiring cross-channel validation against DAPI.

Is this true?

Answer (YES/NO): YES